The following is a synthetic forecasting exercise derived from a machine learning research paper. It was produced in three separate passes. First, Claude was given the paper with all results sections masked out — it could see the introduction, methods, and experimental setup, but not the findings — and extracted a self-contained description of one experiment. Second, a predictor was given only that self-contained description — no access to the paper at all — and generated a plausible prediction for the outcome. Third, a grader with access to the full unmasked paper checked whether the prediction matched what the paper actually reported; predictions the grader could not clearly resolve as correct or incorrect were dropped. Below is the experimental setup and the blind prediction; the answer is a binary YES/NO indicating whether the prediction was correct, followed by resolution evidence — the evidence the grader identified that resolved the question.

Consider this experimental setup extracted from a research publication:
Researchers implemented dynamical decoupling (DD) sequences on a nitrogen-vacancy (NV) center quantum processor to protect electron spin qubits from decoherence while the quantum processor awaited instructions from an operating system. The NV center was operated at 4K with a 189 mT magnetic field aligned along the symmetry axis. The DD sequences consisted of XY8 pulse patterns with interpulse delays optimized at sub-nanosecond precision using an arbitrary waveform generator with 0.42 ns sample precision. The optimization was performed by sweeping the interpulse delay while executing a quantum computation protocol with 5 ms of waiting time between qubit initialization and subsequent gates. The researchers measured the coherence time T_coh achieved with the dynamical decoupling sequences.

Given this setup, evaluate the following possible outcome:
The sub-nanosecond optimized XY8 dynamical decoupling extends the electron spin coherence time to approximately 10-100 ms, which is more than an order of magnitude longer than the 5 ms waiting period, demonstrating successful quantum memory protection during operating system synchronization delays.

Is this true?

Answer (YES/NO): NO